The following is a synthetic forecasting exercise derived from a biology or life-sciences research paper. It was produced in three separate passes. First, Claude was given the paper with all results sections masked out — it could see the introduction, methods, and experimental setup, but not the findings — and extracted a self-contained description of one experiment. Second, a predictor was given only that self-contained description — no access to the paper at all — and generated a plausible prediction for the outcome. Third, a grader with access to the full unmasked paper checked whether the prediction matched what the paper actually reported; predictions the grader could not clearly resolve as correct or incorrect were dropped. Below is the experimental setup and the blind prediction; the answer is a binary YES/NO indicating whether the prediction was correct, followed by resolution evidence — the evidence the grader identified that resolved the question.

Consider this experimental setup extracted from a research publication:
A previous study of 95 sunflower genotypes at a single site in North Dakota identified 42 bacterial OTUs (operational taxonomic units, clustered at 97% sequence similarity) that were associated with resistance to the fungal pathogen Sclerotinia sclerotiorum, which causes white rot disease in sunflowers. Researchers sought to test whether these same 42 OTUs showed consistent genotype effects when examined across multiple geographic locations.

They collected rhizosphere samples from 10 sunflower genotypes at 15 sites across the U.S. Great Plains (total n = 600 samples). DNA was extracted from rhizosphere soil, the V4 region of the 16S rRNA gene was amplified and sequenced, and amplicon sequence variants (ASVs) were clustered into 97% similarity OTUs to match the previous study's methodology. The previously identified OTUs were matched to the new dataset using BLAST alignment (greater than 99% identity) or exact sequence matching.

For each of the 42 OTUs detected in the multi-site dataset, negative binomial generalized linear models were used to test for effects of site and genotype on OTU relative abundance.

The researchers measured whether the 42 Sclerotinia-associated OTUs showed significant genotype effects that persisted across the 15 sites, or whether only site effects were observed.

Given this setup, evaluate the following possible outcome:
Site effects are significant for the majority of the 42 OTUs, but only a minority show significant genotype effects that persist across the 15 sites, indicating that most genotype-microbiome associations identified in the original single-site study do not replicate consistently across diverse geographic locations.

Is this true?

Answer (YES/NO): YES